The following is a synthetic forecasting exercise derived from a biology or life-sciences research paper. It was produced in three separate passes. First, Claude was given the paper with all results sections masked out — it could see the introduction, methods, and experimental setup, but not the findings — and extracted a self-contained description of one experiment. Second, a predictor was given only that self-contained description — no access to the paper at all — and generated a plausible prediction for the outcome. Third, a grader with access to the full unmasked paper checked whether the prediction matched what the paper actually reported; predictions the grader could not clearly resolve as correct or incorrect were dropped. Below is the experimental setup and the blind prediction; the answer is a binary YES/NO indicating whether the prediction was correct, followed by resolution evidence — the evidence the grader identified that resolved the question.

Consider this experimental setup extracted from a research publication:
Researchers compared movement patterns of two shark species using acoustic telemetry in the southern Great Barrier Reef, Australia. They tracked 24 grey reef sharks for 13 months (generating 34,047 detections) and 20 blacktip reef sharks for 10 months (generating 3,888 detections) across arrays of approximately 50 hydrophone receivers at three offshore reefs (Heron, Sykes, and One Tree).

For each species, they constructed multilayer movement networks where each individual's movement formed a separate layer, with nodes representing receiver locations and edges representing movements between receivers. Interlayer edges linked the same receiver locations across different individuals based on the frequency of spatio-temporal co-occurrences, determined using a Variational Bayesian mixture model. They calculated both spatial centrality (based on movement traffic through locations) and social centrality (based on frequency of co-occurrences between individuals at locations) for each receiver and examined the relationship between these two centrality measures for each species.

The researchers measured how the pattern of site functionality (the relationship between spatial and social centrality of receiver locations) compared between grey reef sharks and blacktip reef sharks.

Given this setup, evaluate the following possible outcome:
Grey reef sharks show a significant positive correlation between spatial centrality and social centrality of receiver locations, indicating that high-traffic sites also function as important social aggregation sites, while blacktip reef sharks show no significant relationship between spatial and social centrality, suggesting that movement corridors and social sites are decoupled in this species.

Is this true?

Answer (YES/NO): NO